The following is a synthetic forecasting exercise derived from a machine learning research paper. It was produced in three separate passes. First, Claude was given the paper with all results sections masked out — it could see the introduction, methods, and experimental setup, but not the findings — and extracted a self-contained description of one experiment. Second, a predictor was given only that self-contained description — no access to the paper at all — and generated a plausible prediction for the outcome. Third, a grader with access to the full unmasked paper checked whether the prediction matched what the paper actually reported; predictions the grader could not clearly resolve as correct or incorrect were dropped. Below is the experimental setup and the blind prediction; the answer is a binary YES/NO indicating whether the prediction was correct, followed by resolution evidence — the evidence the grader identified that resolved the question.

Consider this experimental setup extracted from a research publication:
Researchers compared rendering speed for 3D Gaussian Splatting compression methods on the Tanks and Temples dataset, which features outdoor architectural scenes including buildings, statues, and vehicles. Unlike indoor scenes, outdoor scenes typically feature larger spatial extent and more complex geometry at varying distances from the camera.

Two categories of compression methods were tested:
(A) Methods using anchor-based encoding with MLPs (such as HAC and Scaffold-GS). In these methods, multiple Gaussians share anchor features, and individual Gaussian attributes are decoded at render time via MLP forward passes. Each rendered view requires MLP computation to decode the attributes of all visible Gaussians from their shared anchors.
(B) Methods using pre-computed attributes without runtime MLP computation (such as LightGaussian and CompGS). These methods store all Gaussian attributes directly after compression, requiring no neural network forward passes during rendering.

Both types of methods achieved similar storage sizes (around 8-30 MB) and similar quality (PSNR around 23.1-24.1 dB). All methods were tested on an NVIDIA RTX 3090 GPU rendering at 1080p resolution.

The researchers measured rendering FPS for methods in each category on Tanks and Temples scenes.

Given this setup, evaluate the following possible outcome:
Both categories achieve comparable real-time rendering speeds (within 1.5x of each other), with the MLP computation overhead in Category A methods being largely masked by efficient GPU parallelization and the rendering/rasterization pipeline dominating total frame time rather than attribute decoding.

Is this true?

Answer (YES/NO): NO